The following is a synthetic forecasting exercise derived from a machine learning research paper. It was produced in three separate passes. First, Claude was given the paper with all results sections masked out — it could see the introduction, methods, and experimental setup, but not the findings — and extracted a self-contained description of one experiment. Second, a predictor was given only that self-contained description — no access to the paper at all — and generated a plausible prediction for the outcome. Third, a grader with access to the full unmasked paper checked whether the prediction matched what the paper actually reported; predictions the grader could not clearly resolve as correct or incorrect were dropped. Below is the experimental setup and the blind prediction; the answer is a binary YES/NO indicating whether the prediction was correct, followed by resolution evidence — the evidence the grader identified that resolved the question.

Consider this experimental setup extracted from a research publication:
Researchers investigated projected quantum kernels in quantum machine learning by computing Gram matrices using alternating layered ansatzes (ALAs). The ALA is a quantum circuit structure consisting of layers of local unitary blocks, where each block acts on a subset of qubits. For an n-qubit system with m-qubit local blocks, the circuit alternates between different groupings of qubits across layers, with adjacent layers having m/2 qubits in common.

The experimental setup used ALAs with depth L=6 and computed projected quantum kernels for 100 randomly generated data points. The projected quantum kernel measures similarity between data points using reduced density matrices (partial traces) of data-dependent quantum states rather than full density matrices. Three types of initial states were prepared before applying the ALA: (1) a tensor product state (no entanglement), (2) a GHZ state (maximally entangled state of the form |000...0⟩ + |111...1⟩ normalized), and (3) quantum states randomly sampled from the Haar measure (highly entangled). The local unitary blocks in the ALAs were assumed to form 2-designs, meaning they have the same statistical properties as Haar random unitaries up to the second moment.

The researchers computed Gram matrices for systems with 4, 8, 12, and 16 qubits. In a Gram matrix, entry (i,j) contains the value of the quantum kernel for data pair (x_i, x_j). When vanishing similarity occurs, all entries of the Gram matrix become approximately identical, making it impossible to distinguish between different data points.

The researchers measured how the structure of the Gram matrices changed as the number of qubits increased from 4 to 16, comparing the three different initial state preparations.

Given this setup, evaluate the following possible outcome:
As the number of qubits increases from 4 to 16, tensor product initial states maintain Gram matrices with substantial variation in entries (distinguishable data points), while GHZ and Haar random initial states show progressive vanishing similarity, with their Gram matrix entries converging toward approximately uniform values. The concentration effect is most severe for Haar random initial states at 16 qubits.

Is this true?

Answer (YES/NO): YES